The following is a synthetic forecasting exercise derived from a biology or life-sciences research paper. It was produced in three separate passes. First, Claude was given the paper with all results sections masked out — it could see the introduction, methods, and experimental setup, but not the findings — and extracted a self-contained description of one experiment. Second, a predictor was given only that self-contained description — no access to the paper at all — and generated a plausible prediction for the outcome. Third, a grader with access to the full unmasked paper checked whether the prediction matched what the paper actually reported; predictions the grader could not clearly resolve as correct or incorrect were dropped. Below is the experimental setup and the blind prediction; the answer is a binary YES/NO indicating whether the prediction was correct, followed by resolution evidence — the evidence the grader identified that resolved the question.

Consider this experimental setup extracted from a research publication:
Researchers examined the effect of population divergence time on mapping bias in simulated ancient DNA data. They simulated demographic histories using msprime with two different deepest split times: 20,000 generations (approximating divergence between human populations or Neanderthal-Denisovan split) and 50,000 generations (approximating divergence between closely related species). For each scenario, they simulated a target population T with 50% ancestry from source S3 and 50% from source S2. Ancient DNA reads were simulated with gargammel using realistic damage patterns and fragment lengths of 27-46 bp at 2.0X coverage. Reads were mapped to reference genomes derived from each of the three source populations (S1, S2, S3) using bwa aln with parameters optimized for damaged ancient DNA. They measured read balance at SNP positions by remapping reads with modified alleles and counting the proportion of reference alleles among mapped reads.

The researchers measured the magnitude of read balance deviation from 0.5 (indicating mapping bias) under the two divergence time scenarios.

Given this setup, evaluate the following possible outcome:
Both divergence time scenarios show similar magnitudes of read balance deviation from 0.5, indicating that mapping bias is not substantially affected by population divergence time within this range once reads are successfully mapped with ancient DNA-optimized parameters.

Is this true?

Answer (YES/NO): NO